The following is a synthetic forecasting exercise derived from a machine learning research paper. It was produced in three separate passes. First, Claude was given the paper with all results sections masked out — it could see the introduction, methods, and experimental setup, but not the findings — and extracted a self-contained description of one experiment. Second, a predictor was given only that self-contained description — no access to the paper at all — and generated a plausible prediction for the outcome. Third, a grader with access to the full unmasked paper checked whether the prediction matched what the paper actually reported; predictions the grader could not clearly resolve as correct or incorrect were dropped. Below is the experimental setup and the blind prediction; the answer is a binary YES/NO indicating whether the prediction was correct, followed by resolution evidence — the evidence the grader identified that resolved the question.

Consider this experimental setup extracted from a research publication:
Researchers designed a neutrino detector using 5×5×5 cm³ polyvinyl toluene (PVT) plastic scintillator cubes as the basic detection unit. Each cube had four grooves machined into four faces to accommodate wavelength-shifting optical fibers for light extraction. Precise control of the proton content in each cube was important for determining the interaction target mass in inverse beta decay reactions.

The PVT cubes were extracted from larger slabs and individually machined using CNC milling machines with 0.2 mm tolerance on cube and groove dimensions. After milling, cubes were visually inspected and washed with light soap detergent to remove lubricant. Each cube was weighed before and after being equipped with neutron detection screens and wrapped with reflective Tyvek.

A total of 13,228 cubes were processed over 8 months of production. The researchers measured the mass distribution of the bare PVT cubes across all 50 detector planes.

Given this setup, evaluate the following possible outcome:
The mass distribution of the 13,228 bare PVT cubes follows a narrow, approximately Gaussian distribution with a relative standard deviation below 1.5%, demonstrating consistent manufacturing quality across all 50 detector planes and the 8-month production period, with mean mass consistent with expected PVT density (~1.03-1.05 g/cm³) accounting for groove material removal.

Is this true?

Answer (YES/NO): NO